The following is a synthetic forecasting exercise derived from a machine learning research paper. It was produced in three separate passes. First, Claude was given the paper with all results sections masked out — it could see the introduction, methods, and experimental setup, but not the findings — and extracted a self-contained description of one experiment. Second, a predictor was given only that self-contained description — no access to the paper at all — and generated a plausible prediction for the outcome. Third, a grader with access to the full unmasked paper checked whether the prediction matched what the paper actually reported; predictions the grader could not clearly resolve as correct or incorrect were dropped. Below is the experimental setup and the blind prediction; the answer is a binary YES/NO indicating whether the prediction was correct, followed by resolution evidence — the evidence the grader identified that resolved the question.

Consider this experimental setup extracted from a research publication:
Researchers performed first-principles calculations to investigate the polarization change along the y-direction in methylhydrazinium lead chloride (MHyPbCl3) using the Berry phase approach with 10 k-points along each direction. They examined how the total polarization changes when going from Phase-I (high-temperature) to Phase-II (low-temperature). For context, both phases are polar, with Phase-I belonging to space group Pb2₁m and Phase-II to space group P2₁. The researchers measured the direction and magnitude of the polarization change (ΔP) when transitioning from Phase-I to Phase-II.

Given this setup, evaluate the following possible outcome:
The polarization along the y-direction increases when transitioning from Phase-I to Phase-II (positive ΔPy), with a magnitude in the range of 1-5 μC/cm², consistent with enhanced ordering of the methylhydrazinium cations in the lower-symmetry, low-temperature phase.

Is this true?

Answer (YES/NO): NO